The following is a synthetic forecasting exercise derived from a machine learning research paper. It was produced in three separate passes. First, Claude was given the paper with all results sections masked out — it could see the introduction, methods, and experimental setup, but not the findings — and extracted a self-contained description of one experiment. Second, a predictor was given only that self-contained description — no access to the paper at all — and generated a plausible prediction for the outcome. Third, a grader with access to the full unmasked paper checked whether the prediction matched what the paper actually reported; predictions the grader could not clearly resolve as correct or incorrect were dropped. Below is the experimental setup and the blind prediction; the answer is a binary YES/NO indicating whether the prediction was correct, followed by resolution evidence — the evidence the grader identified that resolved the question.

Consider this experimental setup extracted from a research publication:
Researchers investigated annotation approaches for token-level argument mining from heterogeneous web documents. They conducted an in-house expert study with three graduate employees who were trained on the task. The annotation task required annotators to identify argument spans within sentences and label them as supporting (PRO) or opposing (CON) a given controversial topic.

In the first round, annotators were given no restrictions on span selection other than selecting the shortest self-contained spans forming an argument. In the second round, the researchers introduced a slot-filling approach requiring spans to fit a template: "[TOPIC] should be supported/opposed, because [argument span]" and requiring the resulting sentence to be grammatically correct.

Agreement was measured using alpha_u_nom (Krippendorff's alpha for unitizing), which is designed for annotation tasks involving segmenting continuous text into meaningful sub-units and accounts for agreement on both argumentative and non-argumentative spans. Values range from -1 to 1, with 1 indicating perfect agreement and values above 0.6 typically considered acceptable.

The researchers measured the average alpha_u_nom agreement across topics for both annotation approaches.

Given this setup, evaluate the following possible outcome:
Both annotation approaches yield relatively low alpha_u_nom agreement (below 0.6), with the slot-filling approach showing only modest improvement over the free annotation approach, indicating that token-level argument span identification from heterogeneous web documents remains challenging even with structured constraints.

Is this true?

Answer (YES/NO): NO